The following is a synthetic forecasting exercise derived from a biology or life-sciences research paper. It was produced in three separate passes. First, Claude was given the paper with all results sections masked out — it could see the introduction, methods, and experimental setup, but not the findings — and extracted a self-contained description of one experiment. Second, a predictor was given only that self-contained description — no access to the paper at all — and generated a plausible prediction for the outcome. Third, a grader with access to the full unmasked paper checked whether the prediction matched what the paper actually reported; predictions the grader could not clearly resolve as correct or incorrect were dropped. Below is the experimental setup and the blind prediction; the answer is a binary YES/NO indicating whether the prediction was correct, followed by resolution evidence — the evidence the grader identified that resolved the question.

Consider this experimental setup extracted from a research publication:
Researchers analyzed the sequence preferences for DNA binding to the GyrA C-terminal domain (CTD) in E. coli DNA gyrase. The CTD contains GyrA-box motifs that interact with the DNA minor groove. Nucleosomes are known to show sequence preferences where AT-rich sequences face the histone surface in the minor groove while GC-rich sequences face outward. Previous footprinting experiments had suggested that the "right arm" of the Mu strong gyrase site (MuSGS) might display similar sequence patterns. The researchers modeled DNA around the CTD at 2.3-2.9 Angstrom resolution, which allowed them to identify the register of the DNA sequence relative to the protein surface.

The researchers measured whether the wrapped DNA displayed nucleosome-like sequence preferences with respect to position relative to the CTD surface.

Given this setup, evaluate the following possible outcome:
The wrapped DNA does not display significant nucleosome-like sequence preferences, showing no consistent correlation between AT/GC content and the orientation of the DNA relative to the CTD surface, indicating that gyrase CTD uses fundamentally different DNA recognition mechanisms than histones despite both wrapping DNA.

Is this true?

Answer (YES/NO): NO